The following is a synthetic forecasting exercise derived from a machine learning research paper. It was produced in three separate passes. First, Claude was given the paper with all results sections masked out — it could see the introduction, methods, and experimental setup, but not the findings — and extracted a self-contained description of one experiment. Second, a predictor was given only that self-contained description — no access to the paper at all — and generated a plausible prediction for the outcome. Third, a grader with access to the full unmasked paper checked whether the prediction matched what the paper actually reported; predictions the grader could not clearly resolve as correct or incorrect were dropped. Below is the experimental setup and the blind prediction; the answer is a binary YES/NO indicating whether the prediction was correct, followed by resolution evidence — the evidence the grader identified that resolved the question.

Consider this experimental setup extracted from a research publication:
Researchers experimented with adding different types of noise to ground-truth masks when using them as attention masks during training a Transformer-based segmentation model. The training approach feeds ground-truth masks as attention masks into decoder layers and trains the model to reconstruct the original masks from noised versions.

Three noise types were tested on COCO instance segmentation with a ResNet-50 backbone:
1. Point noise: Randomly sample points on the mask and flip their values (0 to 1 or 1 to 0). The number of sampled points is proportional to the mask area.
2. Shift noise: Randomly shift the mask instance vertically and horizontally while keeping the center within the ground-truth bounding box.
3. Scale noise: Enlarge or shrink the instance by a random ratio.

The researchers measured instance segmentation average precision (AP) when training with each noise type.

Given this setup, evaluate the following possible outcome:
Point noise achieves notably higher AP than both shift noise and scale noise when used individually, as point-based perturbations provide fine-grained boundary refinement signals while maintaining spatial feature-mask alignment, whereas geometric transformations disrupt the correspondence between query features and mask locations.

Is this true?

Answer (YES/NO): YES